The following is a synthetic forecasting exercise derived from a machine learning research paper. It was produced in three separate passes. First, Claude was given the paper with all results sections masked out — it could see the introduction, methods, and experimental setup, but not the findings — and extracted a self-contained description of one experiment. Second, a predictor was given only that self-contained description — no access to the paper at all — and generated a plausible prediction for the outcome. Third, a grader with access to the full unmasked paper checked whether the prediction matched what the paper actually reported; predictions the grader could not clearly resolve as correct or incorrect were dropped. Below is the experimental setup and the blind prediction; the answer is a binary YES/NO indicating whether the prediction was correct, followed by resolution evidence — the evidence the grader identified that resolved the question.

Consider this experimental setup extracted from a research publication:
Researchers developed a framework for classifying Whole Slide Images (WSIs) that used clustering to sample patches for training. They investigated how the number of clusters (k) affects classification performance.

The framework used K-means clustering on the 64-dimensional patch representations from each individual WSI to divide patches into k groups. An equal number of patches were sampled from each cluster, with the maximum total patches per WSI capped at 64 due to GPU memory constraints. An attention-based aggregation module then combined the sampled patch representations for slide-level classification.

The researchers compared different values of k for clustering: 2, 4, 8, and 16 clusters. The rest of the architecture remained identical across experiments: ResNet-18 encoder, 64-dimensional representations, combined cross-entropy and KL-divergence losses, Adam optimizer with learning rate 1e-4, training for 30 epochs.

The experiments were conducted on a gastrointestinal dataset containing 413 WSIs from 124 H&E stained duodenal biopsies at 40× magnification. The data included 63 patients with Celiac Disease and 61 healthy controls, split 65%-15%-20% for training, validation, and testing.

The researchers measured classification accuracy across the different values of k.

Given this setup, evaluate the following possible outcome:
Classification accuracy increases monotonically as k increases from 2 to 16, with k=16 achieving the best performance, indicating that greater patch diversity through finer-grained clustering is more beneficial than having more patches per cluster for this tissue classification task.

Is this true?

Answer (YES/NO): NO